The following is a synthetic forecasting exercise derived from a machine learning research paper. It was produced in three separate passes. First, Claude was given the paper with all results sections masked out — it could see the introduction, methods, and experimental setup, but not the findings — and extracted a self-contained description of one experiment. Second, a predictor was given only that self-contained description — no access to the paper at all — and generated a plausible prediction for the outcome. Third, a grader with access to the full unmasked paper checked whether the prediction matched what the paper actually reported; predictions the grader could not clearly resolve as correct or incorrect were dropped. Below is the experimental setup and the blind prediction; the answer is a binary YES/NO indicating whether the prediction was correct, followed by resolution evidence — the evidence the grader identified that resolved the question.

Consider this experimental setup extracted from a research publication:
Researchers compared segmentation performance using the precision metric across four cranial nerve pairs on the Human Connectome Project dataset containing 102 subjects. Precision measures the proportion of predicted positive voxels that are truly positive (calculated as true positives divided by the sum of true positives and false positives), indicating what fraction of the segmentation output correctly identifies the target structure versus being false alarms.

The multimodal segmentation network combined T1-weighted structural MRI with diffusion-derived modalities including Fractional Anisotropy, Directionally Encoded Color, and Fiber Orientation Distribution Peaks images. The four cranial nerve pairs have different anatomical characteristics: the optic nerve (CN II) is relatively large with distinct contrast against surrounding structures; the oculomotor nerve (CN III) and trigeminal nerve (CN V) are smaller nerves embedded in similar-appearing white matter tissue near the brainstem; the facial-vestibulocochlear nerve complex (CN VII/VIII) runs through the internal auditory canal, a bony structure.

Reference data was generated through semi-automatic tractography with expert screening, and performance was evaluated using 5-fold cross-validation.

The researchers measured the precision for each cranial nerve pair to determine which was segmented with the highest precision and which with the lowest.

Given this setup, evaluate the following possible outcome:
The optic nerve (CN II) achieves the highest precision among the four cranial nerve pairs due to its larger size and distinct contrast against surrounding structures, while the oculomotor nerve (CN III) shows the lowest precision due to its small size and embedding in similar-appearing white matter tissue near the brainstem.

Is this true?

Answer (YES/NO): NO